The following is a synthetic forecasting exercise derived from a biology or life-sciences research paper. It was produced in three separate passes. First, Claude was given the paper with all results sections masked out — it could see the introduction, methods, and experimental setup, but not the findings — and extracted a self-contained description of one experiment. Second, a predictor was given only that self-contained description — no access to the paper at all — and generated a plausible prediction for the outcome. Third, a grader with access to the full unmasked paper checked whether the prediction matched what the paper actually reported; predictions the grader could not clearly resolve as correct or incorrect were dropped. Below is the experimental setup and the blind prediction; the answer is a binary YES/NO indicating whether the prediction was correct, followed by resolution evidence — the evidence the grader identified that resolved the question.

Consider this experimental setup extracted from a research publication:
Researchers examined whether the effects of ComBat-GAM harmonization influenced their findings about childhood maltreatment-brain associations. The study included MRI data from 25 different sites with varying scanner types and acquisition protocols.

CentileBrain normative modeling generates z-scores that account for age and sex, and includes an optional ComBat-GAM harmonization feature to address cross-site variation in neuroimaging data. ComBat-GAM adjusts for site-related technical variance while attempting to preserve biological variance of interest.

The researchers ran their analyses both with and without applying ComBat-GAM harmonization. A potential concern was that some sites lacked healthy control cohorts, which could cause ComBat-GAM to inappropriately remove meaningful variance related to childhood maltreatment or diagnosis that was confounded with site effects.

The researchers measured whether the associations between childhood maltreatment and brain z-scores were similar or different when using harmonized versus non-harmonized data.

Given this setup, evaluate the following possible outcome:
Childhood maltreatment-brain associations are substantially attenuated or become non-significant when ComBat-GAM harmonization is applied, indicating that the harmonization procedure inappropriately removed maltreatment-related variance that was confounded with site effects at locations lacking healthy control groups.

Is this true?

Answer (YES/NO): NO